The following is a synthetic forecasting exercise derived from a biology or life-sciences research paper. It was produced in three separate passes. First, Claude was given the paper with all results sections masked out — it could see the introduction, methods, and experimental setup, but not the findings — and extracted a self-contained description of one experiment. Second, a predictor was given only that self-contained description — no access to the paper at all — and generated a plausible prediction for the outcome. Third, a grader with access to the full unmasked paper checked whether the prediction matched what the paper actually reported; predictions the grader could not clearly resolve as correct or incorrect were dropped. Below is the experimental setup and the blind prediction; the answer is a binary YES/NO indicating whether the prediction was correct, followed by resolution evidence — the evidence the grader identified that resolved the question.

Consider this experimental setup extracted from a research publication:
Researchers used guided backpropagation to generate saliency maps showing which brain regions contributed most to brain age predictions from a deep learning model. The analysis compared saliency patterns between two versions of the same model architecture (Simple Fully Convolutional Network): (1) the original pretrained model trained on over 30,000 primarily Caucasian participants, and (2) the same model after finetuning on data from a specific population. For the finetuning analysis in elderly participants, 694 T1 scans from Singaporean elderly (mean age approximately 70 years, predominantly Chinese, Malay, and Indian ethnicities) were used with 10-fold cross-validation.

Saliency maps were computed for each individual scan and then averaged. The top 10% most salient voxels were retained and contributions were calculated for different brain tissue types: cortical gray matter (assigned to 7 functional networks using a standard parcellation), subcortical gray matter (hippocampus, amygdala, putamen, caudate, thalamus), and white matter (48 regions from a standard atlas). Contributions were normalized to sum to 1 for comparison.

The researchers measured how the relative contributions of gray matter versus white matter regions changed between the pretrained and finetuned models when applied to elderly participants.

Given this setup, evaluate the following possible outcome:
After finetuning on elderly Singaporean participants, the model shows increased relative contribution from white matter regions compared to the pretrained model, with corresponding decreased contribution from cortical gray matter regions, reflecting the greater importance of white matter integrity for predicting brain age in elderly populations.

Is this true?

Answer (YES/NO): NO